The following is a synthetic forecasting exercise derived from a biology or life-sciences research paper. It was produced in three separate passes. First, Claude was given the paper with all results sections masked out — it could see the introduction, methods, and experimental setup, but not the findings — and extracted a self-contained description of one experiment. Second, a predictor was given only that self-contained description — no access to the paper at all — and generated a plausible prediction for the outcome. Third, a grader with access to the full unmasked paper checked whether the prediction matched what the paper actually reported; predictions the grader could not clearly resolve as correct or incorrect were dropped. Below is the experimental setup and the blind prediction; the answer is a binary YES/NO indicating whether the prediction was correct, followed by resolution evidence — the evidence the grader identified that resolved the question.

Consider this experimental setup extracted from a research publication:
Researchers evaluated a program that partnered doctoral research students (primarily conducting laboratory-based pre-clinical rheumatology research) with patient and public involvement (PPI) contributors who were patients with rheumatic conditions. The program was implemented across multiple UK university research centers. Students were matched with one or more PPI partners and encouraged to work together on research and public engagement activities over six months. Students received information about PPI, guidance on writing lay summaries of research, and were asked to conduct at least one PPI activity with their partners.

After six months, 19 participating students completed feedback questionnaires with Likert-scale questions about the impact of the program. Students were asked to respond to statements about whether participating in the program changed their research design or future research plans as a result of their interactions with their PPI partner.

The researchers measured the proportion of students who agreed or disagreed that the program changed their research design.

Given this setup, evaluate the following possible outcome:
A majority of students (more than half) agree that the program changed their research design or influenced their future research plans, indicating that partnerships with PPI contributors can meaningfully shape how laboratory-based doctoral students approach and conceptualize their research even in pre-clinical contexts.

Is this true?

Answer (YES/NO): NO